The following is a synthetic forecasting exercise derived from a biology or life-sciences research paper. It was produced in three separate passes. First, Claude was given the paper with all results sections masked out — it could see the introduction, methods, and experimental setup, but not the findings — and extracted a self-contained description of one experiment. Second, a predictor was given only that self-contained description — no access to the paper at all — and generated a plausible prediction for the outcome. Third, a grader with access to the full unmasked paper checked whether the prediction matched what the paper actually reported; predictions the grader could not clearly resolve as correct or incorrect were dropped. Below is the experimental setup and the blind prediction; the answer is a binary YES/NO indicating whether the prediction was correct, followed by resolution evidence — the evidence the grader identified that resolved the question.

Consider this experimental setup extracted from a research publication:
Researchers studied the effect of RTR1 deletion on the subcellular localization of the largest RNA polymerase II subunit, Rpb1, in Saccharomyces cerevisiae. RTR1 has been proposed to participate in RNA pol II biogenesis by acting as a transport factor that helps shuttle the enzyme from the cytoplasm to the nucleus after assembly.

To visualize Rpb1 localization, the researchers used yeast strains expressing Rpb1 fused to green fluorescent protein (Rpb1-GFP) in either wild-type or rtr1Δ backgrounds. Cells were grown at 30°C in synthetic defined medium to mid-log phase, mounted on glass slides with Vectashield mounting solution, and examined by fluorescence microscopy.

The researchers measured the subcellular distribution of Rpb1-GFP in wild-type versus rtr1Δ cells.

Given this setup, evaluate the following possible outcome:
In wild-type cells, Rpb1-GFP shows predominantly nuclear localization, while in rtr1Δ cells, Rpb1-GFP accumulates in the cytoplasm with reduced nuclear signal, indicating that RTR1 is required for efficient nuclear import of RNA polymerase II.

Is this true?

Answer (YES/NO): YES